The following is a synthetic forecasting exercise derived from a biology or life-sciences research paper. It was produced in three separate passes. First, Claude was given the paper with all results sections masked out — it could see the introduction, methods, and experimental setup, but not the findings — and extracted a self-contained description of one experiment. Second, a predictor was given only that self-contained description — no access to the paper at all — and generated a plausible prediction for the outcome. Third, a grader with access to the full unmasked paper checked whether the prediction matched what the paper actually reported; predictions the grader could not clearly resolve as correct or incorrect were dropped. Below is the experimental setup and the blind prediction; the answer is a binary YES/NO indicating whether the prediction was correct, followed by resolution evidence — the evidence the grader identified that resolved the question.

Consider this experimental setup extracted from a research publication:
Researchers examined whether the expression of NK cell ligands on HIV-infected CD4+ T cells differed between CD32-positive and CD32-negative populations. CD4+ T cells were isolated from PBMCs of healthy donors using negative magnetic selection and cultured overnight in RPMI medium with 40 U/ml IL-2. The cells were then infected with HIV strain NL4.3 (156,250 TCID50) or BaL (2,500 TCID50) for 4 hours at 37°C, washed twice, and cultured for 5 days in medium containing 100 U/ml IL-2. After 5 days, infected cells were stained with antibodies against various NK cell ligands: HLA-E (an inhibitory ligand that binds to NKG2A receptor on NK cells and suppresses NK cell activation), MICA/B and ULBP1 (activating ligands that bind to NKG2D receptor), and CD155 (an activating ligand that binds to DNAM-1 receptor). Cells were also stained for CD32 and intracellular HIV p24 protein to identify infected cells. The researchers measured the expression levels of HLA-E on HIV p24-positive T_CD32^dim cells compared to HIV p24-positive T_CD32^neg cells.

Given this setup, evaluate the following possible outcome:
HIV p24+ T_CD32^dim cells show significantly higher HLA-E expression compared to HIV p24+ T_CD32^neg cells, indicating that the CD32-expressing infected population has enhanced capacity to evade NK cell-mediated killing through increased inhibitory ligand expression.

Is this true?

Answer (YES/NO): YES